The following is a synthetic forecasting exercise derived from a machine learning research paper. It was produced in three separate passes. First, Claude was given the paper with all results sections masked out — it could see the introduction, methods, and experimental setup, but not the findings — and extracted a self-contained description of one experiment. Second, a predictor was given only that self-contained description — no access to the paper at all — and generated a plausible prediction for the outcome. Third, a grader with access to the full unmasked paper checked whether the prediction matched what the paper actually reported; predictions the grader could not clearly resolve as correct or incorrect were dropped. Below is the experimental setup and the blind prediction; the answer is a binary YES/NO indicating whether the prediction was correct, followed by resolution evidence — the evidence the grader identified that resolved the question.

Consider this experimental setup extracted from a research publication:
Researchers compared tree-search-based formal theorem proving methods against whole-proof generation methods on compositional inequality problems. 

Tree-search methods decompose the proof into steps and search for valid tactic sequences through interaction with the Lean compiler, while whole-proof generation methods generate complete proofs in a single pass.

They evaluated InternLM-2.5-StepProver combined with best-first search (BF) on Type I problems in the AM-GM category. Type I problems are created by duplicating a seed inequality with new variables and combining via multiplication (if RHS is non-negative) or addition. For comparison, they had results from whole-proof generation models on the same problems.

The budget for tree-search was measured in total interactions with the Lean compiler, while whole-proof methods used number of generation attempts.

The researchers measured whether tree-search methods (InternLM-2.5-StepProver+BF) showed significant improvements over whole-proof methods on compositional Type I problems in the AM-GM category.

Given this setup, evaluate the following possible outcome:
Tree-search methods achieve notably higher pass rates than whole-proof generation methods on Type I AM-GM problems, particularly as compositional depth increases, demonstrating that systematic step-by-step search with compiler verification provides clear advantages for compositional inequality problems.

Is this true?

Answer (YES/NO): NO